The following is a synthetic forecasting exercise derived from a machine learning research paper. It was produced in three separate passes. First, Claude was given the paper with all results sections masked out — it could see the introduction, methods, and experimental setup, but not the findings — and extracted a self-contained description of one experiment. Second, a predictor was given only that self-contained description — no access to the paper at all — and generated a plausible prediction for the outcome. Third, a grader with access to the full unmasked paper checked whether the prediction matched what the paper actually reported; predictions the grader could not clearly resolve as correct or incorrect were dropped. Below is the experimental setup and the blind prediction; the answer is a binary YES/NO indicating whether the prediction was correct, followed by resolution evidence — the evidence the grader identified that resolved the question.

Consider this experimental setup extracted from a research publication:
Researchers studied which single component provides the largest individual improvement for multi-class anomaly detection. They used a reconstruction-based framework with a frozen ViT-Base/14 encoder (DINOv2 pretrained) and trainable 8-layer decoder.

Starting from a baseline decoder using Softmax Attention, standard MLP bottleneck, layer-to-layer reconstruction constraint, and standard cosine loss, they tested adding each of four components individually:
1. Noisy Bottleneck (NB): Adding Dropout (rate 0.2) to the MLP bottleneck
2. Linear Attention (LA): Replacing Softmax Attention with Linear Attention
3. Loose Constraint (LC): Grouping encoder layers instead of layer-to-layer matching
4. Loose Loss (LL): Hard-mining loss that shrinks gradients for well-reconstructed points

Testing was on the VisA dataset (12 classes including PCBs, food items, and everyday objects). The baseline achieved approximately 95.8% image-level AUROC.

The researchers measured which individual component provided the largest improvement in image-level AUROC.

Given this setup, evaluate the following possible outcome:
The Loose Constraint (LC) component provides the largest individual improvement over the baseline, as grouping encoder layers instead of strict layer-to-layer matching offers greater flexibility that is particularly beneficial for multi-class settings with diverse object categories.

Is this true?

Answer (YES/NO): NO